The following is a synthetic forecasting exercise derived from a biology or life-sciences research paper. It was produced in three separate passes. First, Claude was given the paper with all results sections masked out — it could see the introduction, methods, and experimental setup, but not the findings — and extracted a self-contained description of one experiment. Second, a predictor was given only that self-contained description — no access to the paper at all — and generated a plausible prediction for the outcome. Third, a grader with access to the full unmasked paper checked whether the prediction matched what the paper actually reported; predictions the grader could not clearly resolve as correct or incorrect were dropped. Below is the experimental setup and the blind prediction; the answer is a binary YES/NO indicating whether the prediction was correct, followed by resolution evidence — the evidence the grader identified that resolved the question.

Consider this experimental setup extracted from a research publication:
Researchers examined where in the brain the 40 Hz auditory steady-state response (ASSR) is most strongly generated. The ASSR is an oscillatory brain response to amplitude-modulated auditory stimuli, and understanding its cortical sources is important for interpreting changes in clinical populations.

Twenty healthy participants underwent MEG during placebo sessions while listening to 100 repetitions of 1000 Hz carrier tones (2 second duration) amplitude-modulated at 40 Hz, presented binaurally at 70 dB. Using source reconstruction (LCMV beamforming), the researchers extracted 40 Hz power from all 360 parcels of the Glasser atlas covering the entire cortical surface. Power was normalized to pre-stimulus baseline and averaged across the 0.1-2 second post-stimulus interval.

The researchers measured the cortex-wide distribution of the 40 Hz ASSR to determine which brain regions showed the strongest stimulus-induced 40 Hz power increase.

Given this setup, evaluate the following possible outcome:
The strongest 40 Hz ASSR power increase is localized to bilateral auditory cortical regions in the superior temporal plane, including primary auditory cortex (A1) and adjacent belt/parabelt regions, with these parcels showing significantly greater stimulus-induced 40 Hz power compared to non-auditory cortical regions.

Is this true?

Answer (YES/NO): YES